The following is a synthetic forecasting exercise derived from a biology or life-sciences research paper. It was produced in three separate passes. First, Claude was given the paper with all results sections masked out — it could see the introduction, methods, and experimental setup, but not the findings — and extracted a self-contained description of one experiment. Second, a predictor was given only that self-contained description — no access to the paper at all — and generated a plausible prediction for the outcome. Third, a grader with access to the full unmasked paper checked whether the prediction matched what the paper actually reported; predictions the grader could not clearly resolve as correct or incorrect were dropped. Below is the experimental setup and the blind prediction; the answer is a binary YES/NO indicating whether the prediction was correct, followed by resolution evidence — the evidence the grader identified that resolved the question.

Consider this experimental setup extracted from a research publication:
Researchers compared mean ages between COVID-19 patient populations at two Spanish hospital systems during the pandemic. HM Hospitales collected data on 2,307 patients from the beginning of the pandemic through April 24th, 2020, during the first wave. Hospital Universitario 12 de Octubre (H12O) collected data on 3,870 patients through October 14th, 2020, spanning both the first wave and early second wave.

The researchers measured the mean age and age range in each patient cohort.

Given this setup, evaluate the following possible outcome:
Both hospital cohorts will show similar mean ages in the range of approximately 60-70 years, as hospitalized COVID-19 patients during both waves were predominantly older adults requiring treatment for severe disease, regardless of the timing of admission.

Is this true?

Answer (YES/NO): NO